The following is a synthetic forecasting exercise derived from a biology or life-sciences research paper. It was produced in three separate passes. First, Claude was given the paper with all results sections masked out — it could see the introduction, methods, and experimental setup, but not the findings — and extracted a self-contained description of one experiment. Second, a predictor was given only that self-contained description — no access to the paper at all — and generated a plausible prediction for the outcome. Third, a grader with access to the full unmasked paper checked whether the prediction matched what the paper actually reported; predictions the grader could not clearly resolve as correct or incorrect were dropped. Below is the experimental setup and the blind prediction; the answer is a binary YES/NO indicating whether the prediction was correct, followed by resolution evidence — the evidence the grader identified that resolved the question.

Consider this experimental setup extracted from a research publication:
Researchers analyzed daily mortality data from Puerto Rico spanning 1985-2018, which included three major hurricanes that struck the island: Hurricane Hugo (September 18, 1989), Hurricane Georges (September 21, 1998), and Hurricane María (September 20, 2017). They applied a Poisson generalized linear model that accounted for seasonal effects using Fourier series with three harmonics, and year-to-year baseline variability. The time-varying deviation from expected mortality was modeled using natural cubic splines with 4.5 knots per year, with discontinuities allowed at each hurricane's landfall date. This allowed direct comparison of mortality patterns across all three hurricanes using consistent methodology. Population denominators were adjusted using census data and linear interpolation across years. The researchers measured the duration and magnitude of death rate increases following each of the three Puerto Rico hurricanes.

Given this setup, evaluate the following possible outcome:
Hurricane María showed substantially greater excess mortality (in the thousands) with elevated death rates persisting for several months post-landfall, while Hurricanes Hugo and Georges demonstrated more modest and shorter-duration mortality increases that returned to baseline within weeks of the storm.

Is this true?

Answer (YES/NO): NO